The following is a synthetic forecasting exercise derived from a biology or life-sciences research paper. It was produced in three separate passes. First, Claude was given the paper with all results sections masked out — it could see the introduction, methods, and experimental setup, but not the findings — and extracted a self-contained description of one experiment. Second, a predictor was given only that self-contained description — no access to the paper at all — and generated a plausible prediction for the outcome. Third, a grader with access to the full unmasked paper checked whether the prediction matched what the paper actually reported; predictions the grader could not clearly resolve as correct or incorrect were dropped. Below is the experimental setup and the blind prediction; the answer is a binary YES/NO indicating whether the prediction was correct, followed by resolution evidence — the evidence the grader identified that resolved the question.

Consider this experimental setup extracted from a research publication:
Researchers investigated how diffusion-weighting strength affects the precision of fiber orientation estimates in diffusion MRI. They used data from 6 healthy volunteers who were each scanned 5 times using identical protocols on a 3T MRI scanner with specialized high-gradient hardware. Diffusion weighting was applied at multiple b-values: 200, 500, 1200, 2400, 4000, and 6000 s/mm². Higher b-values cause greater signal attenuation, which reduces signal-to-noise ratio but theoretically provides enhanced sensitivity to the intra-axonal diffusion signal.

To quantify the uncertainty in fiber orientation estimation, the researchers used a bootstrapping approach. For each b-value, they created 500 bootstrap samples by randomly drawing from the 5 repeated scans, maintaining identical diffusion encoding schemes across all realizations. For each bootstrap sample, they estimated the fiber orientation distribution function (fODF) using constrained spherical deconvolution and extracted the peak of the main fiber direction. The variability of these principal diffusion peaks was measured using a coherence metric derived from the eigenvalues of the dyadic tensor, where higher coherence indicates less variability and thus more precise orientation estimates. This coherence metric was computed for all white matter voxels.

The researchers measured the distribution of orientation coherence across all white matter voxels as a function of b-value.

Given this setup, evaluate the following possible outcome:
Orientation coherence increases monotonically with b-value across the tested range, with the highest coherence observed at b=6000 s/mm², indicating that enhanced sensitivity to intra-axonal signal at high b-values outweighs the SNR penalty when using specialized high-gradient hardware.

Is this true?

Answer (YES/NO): YES